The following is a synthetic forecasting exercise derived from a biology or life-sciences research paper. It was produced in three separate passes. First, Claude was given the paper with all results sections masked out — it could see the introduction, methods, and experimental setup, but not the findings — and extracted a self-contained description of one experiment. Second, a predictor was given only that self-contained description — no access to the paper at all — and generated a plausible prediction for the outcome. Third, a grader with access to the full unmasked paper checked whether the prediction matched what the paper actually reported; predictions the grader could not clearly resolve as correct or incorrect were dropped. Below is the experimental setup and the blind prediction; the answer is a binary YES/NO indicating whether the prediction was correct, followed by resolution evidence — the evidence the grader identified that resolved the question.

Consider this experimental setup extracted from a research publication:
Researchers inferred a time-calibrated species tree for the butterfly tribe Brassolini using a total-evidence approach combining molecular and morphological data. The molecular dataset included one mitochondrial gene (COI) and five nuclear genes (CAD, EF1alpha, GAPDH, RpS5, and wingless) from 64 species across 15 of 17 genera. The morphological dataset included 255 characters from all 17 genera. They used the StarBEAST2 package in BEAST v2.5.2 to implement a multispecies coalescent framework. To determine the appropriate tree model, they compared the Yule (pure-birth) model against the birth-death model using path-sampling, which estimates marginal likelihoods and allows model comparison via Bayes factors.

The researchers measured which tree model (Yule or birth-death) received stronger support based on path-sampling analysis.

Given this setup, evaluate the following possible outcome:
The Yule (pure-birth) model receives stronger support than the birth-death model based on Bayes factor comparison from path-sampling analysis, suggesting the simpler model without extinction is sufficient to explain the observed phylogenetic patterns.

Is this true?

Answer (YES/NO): YES